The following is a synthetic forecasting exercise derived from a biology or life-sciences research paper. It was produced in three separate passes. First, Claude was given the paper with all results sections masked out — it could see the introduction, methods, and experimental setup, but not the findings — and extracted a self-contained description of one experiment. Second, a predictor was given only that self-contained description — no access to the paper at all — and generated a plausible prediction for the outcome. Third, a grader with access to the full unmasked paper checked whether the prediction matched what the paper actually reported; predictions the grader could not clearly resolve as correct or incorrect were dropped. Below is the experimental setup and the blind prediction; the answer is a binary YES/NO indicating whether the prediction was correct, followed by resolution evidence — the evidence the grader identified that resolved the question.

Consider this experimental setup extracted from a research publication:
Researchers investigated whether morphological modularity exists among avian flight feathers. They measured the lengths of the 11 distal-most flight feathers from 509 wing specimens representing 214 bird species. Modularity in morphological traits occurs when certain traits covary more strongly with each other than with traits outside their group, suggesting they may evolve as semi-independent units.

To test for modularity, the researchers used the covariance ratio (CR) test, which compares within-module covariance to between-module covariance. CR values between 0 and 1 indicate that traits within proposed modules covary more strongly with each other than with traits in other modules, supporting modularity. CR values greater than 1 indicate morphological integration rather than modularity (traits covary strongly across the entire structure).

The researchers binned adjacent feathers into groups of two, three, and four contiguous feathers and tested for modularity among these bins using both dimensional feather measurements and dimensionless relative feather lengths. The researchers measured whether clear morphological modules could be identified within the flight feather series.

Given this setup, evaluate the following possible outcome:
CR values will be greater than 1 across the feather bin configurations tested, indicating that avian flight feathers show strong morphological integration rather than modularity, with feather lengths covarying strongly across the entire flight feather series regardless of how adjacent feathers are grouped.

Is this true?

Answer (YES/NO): NO